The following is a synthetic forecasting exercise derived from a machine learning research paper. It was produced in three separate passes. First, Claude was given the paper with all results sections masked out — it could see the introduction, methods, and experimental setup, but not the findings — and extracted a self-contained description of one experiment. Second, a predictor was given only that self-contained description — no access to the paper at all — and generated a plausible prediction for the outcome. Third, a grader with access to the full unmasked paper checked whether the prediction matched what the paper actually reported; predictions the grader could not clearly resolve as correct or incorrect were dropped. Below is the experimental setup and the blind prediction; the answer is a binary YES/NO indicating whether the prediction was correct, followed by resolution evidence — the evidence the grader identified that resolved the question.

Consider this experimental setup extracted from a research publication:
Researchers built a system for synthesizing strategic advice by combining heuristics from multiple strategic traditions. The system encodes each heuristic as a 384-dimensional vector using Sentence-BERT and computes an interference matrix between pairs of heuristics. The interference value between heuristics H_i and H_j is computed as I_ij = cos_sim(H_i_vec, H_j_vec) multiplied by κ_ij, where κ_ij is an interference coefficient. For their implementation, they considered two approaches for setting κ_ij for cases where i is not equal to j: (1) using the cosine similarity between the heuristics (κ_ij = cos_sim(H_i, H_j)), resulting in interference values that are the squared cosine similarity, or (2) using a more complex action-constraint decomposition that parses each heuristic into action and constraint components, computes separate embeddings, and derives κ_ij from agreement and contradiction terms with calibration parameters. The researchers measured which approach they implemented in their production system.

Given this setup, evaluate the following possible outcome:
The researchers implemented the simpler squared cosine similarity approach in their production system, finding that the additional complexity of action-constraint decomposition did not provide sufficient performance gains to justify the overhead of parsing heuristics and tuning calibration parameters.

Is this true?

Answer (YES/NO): NO